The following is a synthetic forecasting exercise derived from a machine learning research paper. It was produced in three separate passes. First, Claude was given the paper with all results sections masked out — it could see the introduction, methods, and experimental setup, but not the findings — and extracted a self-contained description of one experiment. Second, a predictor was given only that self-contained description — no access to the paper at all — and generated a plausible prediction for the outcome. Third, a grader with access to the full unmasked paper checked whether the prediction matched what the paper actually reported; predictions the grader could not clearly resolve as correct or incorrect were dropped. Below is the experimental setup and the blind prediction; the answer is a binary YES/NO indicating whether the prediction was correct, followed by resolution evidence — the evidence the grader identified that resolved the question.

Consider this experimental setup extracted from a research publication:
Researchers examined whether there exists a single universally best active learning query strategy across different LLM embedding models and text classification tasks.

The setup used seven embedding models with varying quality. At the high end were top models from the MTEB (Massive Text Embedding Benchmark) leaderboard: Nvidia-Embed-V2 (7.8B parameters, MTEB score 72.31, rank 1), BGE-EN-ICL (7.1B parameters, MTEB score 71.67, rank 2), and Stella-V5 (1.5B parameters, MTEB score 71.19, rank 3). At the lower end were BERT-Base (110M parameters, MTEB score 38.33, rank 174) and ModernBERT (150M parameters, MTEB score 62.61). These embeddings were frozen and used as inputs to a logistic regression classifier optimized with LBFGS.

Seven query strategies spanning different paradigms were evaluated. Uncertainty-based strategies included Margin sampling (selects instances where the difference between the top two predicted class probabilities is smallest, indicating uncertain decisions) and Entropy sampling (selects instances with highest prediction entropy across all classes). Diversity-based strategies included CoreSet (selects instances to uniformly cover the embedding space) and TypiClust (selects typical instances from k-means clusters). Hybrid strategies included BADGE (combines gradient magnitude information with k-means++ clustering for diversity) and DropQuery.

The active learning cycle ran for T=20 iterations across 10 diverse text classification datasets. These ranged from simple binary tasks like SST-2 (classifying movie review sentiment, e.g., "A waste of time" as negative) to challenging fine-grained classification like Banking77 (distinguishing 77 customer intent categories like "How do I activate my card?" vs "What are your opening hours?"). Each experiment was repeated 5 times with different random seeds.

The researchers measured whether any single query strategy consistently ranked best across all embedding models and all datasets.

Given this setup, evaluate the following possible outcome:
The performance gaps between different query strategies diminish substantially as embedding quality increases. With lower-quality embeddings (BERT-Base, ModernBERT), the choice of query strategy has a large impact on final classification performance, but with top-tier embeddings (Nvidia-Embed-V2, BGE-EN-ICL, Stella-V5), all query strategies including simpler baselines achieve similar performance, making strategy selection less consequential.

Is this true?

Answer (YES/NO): NO